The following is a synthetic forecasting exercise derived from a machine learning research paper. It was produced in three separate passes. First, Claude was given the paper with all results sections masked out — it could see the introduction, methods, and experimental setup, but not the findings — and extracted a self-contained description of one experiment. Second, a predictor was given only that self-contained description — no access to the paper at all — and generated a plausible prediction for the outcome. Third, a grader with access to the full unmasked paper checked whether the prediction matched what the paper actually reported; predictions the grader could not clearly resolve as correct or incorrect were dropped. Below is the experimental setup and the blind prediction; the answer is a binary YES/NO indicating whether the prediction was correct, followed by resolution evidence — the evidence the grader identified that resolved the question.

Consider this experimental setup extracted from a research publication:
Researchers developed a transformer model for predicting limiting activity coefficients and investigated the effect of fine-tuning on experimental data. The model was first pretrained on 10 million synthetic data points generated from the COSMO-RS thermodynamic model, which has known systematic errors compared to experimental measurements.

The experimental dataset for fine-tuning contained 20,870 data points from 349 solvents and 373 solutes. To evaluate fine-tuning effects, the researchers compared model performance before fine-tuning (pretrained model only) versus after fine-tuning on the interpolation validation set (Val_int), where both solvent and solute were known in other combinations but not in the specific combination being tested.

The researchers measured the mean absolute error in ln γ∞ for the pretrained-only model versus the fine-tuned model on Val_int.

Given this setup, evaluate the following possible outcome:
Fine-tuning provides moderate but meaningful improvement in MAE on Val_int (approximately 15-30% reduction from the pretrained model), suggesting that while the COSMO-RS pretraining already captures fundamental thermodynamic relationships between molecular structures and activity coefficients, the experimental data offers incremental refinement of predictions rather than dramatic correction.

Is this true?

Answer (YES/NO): NO